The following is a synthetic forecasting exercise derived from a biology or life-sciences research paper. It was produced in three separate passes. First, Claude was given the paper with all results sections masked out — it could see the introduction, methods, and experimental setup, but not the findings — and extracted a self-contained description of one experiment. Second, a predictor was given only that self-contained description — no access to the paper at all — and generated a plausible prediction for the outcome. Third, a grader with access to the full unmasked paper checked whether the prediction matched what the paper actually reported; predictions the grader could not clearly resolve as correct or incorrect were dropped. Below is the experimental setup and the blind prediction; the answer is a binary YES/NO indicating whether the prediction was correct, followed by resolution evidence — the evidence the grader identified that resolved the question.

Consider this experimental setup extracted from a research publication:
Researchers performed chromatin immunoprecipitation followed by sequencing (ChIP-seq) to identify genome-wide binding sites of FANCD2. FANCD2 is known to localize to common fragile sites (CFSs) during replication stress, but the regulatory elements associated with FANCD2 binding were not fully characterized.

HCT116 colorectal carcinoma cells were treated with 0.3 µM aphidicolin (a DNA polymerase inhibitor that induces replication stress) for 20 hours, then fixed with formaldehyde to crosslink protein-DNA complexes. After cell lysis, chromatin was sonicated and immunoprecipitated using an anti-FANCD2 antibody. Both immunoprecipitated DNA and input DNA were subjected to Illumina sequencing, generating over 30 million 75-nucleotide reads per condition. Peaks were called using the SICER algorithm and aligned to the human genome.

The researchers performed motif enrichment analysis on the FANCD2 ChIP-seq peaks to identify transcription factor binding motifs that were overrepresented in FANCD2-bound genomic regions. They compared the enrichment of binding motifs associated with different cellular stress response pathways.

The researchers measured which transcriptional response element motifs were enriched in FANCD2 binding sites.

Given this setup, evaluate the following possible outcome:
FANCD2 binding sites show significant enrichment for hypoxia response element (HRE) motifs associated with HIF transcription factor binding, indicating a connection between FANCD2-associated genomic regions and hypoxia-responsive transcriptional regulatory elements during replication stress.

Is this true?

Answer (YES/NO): NO